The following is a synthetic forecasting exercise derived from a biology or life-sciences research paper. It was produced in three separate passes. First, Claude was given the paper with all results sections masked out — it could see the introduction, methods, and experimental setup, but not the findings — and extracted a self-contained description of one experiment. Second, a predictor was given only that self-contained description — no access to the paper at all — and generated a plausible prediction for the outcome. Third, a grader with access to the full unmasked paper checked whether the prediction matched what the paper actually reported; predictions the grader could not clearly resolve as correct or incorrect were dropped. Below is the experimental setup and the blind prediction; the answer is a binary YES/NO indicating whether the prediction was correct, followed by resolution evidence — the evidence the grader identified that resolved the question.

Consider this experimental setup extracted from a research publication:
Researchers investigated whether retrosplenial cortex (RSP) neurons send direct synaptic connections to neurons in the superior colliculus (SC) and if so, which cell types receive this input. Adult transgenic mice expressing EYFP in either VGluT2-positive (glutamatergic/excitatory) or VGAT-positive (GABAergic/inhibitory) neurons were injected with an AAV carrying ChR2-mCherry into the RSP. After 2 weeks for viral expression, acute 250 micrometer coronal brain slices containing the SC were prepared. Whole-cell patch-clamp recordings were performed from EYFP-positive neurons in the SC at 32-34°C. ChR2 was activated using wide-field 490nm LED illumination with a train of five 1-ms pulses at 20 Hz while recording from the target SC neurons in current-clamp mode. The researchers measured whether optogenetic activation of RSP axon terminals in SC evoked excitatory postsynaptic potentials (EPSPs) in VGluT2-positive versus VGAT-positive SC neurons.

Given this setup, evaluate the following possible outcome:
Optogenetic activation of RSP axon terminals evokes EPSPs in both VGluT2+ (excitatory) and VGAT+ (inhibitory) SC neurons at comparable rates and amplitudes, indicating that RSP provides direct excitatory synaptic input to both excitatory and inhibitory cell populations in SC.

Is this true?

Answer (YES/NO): NO